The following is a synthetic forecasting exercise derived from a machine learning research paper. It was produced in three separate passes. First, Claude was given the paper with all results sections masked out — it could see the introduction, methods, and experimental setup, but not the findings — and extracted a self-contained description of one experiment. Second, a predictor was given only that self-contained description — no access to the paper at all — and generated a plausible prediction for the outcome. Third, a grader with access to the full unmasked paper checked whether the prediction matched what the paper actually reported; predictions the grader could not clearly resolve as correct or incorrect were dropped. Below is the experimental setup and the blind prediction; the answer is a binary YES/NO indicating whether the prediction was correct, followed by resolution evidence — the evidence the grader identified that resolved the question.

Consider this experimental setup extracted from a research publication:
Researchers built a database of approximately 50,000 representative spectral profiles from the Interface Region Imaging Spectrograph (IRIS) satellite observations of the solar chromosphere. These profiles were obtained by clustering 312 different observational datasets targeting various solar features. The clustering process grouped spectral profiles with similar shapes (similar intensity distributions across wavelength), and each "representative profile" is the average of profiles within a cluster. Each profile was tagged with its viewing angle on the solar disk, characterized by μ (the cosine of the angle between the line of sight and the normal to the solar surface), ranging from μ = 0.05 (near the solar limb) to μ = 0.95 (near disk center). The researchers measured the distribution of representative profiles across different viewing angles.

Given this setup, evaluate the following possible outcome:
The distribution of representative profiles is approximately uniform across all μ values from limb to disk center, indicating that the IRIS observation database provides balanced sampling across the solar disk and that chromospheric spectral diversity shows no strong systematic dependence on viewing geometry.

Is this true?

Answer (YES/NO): NO